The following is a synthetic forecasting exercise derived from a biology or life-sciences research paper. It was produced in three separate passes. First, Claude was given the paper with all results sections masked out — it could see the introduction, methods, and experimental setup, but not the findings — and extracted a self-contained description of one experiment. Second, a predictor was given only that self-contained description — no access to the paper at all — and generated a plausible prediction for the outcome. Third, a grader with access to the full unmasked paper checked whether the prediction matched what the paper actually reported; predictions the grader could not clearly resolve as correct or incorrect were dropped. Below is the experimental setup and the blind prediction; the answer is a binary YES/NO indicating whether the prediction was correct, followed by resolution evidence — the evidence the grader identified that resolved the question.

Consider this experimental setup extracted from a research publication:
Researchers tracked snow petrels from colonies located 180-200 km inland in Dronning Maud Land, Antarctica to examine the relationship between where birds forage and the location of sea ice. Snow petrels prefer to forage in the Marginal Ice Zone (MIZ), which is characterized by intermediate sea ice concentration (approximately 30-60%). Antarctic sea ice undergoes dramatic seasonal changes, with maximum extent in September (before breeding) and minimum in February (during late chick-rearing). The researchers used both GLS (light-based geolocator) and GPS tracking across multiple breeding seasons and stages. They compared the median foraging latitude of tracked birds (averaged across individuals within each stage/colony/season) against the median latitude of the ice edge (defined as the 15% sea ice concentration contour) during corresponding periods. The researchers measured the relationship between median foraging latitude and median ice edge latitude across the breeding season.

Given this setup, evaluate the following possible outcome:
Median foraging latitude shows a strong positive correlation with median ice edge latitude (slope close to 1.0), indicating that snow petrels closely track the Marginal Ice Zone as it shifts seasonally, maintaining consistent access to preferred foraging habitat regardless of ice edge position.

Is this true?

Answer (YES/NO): NO